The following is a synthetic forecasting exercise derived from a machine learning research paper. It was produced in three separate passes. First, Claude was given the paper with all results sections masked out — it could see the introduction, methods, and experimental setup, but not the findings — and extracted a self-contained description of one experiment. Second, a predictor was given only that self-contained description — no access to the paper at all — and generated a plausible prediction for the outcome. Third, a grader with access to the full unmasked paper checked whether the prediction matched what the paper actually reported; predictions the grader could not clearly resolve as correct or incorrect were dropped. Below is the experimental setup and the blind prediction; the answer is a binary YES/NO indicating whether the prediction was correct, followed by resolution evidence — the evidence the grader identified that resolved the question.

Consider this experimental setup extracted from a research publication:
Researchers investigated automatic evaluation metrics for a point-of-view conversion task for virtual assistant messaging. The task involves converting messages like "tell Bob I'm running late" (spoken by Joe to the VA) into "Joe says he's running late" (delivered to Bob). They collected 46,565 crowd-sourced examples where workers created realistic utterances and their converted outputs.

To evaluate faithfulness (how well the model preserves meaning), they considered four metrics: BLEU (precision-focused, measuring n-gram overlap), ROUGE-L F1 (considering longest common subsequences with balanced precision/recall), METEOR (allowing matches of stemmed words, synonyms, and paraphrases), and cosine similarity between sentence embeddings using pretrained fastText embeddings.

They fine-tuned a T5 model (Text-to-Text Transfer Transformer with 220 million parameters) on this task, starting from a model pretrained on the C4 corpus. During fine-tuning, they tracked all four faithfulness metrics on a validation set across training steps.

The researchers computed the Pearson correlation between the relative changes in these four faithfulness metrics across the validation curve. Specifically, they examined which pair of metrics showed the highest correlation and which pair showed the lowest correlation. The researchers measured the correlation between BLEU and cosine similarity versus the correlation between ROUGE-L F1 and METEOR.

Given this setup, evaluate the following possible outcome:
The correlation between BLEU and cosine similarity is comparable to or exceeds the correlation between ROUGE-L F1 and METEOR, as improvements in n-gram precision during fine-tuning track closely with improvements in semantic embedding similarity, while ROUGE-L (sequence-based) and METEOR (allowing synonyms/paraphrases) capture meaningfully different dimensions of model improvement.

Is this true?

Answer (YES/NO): NO